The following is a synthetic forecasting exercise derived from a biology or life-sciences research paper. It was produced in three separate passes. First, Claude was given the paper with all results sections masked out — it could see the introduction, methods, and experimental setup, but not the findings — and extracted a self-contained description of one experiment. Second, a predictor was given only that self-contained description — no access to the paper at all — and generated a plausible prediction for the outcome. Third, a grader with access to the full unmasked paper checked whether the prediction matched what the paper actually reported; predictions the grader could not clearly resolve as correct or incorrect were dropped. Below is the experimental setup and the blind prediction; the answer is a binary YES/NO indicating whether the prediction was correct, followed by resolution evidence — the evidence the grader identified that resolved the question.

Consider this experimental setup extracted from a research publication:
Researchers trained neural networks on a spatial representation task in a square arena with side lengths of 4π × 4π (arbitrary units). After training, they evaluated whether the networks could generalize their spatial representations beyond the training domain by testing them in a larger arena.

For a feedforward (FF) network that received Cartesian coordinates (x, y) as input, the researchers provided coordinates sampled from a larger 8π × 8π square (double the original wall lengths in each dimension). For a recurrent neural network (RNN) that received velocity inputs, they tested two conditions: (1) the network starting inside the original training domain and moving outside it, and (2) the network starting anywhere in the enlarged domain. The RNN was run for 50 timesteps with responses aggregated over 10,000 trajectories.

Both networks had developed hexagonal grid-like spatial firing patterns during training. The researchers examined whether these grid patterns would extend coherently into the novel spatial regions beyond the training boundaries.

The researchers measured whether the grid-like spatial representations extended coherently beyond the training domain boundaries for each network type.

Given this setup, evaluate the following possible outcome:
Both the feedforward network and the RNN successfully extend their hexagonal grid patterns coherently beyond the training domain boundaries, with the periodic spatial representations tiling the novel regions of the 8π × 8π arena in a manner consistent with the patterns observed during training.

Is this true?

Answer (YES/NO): NO